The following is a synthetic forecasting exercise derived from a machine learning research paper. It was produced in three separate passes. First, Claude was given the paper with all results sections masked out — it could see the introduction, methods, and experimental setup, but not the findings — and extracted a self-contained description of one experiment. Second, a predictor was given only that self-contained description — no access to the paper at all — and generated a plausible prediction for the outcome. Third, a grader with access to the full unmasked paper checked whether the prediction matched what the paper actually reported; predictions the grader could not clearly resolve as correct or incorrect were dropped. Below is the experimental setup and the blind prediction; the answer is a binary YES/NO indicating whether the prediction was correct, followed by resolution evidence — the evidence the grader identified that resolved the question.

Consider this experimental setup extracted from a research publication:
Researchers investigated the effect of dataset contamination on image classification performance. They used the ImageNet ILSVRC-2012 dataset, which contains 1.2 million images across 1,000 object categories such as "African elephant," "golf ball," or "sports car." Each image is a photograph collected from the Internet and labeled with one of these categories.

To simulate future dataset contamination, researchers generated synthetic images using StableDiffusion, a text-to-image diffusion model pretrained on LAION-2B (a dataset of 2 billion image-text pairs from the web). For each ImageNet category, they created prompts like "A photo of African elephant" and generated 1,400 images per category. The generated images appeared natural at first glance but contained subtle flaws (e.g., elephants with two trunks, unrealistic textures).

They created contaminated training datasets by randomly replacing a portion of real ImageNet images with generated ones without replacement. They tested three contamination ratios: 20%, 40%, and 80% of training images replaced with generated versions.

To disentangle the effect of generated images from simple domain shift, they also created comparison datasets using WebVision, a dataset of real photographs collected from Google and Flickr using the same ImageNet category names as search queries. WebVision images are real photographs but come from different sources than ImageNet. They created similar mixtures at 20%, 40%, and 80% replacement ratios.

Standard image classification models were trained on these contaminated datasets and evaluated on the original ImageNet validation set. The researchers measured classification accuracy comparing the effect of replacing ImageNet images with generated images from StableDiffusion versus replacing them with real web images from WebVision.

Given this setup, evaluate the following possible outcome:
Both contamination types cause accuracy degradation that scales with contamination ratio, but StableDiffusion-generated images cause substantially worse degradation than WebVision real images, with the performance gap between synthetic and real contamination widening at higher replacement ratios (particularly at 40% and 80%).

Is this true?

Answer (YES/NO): YES